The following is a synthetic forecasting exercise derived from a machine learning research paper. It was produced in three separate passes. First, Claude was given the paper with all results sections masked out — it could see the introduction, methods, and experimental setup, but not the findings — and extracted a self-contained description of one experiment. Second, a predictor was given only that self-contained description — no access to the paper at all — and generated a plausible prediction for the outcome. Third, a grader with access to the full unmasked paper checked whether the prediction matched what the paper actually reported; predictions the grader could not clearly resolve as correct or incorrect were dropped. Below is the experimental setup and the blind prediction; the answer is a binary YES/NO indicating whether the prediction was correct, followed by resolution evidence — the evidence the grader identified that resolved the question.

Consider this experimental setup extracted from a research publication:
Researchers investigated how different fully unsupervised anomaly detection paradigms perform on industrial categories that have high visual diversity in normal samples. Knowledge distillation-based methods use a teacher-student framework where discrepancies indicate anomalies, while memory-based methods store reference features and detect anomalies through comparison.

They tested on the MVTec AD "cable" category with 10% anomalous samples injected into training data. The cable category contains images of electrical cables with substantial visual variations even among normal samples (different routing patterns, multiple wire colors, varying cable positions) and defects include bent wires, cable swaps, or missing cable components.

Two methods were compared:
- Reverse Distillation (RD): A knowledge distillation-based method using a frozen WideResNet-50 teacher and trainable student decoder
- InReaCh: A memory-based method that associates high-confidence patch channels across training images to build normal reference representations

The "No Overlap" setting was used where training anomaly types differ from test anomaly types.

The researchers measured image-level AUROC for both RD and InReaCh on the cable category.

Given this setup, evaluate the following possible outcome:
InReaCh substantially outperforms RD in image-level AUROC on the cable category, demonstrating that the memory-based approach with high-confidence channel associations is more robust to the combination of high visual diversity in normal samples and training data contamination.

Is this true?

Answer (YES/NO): NO